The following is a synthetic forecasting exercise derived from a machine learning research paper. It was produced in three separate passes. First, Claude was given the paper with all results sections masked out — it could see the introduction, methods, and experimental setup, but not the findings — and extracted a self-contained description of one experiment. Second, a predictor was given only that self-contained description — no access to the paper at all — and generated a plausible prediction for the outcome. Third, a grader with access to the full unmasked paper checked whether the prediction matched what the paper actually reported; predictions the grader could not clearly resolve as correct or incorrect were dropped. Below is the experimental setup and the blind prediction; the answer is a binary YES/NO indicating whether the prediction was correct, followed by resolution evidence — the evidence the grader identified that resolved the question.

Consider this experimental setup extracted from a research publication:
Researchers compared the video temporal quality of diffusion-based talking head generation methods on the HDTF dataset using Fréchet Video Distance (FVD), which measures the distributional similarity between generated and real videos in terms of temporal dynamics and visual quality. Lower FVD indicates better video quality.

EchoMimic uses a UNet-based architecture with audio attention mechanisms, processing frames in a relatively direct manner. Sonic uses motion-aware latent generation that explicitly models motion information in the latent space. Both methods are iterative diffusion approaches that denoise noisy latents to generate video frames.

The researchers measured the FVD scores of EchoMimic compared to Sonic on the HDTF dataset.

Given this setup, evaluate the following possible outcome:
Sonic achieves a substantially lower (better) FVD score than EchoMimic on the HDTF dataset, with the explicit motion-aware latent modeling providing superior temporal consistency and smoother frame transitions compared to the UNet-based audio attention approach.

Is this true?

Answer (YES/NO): YES